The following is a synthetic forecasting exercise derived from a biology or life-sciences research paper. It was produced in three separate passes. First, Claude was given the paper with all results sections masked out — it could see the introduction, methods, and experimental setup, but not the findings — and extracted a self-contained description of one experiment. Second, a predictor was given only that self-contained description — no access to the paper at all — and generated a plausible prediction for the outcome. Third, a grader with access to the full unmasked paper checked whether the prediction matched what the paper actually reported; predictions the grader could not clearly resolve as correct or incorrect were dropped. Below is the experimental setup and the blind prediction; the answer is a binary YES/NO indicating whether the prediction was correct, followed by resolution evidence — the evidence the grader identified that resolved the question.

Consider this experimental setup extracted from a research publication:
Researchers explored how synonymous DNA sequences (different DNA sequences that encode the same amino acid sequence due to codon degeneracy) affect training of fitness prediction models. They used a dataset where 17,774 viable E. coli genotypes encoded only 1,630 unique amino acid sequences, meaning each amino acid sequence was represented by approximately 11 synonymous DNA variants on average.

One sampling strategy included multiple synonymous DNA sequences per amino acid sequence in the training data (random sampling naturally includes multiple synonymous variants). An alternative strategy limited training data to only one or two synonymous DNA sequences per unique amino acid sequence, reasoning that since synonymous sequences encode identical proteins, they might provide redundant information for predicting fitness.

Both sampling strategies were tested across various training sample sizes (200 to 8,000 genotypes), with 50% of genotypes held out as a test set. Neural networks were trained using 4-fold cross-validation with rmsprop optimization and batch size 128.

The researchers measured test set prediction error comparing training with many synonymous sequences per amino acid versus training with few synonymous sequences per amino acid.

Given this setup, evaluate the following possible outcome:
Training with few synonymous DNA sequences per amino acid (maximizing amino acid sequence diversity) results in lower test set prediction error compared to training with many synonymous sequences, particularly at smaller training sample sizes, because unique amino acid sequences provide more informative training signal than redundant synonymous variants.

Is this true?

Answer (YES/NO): NO